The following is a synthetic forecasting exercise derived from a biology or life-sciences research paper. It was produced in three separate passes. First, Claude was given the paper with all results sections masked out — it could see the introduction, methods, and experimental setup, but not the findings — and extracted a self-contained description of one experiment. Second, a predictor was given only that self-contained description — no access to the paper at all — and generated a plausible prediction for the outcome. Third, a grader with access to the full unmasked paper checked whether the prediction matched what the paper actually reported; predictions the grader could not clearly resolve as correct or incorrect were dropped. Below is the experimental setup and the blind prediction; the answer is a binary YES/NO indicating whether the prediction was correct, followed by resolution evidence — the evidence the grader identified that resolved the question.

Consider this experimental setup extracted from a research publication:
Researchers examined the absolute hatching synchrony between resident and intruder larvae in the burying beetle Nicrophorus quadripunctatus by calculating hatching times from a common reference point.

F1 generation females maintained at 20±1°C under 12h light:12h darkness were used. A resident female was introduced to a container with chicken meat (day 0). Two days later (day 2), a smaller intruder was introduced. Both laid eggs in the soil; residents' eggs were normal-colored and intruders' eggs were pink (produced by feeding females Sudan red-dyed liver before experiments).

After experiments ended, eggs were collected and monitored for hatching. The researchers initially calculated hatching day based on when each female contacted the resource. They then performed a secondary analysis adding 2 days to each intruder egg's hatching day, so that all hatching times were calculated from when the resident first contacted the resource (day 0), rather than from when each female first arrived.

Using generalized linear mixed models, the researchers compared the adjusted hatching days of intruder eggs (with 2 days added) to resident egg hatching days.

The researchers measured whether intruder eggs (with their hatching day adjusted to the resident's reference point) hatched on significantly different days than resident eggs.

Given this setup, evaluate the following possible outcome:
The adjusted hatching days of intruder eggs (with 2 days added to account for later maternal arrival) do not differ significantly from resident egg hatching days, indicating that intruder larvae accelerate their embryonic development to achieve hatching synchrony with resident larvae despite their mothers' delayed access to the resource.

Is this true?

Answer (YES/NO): YES